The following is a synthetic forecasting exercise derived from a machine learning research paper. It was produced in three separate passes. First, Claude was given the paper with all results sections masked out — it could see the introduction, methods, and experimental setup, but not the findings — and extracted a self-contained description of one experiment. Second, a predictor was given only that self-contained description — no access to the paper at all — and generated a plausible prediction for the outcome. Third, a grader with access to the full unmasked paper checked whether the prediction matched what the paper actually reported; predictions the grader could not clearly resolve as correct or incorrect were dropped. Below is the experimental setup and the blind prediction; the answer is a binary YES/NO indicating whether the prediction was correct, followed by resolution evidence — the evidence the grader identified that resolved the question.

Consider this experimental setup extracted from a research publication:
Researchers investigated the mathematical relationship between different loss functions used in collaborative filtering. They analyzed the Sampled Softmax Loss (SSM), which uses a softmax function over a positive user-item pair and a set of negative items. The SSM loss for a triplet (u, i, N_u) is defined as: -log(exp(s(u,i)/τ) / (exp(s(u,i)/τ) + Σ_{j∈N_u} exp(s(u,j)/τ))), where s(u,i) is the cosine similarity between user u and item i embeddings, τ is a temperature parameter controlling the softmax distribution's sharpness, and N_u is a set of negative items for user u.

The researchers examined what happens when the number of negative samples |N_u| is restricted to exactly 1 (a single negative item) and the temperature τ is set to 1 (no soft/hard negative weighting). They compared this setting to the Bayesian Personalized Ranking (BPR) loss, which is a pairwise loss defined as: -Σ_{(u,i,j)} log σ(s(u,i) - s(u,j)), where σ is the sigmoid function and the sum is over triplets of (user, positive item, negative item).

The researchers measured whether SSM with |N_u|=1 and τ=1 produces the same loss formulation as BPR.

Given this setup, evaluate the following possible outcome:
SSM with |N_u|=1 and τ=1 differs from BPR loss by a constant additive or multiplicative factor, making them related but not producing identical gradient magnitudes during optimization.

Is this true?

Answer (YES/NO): NO